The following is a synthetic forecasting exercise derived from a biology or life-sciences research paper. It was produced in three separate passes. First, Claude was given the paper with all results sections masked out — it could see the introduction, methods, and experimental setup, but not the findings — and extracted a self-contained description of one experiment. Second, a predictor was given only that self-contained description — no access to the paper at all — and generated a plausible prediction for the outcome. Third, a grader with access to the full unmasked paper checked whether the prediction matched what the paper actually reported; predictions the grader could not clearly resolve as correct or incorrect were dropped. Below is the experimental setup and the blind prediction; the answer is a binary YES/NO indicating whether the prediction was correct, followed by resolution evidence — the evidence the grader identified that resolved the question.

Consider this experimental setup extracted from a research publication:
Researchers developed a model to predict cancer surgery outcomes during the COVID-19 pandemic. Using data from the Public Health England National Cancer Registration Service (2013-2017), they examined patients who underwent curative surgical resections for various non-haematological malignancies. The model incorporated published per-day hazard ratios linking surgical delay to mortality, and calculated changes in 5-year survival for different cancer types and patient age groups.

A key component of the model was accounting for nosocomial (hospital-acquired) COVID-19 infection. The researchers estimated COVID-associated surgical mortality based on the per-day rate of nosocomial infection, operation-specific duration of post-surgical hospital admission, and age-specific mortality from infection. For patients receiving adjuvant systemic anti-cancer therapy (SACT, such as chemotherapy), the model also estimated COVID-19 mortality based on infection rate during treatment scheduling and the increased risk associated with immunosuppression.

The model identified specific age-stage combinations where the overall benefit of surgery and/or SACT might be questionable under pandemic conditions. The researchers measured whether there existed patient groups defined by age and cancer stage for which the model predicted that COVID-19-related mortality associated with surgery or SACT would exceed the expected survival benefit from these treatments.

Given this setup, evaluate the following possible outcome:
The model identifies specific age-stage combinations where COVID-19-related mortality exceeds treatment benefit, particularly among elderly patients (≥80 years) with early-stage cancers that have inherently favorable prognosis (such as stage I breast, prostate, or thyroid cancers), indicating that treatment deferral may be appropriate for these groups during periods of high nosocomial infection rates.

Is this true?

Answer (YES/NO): NO